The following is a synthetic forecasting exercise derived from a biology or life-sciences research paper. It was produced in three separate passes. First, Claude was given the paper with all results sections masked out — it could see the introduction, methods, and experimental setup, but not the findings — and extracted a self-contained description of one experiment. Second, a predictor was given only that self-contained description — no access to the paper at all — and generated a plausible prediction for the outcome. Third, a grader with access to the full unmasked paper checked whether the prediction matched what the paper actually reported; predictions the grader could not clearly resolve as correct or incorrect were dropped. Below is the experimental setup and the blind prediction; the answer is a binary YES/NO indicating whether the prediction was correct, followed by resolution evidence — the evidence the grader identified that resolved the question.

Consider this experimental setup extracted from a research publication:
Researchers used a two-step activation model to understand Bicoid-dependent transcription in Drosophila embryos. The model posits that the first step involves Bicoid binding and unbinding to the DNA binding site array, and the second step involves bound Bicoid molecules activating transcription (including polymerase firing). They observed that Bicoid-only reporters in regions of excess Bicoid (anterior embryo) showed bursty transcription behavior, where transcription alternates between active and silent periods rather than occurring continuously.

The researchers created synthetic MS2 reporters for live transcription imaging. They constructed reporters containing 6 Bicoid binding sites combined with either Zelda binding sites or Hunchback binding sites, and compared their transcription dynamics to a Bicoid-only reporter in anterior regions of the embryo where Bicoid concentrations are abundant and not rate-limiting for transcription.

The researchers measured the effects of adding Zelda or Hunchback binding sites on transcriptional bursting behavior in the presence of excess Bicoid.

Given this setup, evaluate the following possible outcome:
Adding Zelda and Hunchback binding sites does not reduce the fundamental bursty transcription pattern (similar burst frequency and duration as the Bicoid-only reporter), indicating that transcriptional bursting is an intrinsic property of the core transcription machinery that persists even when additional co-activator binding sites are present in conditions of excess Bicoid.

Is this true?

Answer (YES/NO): NO